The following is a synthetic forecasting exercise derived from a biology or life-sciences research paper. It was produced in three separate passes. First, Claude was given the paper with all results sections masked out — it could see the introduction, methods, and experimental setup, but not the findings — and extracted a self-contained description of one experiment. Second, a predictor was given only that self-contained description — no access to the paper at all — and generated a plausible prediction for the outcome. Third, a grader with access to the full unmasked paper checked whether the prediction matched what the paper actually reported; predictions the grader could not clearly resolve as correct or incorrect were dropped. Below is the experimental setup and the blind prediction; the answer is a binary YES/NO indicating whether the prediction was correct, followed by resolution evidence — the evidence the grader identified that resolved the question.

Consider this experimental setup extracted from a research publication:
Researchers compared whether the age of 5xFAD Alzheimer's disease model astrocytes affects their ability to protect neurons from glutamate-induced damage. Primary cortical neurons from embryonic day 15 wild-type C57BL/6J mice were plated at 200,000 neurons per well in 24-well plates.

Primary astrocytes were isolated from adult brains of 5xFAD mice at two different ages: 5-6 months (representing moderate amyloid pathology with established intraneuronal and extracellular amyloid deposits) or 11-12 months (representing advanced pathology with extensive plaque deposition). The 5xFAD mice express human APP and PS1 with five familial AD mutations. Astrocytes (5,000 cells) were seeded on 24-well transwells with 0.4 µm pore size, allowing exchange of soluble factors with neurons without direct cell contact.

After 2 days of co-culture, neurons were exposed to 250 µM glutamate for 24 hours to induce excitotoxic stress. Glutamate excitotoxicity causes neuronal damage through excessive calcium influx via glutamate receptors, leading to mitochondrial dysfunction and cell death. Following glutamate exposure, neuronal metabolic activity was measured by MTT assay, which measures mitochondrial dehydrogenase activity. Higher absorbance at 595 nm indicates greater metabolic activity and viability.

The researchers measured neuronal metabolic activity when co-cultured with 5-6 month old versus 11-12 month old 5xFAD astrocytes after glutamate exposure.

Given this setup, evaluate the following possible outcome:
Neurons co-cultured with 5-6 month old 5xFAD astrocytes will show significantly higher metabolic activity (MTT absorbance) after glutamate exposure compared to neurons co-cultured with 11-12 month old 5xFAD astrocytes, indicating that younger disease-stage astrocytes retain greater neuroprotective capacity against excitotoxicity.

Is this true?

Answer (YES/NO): YES